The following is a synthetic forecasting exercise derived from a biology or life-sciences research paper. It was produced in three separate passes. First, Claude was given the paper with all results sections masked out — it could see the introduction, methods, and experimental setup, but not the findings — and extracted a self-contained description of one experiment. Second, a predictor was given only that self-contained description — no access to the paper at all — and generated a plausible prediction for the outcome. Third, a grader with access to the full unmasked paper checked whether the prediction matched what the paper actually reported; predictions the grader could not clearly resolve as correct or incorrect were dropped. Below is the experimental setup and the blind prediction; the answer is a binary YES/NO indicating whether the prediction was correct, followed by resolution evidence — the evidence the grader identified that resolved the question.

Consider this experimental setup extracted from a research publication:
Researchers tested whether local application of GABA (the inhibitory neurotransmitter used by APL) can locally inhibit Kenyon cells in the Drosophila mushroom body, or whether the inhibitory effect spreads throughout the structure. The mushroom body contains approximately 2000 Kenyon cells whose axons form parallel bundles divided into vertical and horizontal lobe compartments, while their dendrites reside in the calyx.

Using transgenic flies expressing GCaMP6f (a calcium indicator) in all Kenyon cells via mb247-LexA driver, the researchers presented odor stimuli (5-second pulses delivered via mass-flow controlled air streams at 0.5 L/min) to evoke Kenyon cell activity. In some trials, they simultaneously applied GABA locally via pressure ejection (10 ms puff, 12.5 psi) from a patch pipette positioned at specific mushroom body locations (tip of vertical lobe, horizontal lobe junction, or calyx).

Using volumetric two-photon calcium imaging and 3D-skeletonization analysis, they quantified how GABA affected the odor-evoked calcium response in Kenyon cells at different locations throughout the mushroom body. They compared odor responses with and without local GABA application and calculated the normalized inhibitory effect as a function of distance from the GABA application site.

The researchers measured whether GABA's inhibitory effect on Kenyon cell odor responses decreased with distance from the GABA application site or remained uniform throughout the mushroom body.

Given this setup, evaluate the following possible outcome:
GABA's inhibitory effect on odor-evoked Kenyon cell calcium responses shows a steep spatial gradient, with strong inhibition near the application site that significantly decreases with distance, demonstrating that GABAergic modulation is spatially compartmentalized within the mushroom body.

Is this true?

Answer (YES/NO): YES